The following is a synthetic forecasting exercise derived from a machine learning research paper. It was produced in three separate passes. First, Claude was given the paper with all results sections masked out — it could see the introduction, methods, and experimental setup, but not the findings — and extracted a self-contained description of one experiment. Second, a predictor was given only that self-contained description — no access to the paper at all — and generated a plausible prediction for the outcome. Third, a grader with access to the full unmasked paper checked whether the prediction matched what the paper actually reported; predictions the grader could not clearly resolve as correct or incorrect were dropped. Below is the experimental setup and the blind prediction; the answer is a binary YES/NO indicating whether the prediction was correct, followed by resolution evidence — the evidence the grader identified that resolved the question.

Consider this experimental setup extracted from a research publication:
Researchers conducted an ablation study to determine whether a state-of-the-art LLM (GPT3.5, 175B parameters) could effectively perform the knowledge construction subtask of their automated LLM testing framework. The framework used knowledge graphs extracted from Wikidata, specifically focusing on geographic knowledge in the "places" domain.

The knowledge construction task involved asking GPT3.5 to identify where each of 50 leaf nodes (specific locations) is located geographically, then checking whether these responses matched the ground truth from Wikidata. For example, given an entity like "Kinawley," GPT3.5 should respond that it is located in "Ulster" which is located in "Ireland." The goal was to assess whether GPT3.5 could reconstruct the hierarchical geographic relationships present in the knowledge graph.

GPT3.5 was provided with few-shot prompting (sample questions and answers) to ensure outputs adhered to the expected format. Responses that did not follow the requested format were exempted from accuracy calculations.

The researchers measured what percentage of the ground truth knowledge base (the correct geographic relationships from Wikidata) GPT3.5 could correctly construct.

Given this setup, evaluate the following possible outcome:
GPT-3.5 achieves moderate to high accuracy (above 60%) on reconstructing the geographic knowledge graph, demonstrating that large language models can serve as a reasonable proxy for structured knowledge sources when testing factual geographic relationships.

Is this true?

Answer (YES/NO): NO